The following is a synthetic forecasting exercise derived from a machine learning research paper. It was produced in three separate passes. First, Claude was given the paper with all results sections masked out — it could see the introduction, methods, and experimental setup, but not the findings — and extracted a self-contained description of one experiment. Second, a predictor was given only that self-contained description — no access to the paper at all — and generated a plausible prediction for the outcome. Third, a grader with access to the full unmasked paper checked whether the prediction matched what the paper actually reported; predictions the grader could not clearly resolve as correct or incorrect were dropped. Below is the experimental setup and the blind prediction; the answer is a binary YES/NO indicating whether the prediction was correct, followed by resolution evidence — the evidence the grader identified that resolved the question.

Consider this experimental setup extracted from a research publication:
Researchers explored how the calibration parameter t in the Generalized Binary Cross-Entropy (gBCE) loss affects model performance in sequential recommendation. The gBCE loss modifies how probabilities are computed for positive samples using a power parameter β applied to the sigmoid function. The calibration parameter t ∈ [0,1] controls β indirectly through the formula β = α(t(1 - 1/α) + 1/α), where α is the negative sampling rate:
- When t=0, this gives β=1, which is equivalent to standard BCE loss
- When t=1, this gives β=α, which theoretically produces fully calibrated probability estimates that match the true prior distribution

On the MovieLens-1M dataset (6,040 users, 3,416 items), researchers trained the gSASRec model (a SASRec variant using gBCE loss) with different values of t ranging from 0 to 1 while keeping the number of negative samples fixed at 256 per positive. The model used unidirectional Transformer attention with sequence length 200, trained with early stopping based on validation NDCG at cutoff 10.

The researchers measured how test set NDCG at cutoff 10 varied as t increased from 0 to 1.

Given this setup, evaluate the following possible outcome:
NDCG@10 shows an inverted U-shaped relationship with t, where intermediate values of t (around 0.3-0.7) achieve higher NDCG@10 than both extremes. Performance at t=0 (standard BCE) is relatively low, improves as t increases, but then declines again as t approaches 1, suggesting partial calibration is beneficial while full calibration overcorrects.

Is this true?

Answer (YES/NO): NO